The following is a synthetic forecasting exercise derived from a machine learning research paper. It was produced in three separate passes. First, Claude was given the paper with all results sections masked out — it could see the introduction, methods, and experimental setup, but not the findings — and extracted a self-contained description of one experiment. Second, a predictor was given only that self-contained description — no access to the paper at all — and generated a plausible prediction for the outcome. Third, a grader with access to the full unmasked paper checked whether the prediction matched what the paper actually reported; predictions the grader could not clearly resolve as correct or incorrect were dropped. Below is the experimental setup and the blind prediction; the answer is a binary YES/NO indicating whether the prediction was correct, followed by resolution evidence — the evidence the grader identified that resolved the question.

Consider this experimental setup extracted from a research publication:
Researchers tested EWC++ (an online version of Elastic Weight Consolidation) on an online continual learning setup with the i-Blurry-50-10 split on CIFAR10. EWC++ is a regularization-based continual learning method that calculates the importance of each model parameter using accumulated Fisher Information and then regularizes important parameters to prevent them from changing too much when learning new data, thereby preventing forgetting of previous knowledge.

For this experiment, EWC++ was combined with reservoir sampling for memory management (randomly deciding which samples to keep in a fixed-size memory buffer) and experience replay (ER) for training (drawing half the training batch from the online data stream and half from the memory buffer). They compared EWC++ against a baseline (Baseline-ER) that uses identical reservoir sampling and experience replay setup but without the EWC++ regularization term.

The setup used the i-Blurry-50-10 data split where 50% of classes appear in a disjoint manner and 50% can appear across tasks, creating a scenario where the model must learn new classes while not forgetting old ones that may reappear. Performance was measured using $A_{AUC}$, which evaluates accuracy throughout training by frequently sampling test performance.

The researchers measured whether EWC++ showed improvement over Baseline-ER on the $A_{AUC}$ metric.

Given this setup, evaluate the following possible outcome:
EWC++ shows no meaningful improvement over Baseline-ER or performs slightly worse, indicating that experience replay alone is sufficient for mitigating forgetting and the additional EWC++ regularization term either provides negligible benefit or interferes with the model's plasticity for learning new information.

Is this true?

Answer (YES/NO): YES